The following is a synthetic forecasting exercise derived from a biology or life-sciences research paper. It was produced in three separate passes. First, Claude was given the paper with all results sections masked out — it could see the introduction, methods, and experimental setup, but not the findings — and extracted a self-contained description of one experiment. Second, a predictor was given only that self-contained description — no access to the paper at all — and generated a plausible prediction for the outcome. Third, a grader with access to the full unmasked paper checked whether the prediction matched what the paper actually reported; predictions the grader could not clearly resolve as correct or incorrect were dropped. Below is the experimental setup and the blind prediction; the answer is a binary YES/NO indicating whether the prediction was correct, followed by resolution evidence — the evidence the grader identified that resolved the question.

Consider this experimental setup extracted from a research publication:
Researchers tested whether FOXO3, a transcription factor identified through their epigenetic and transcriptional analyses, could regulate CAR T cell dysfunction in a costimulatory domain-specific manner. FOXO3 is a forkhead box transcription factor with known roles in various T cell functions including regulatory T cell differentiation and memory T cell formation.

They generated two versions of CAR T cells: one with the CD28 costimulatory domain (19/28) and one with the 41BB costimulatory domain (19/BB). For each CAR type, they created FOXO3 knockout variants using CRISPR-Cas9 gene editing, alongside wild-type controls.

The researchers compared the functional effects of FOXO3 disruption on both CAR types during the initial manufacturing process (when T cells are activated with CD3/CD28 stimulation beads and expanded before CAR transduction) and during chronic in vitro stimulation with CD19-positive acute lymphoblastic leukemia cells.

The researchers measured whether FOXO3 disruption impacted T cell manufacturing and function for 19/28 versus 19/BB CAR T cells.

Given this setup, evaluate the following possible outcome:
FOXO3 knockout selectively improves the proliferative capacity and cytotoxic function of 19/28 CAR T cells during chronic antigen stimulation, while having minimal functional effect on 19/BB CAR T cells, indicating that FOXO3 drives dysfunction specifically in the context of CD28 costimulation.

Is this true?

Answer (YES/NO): NO